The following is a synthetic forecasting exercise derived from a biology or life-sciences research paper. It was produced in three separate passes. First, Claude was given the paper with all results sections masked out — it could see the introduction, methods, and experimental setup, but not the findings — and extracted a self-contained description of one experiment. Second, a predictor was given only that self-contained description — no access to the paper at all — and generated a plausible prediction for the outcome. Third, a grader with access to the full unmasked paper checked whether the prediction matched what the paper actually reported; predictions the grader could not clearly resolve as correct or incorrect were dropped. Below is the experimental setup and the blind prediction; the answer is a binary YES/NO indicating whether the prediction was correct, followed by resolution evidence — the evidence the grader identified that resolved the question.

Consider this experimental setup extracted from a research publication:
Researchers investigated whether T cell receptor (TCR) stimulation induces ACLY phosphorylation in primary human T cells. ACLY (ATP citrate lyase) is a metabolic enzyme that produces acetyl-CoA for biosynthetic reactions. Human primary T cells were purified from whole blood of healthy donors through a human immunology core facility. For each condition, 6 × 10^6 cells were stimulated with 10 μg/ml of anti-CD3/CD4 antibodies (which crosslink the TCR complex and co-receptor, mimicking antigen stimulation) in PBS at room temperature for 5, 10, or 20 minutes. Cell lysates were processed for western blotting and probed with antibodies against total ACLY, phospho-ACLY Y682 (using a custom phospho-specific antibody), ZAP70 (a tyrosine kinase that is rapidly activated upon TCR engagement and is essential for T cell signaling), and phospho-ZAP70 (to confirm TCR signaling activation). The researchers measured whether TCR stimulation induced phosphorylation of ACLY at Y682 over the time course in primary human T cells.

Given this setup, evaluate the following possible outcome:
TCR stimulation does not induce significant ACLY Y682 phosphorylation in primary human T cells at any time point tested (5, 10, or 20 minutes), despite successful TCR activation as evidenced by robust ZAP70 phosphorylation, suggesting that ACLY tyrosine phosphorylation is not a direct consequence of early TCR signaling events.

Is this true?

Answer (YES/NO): NO